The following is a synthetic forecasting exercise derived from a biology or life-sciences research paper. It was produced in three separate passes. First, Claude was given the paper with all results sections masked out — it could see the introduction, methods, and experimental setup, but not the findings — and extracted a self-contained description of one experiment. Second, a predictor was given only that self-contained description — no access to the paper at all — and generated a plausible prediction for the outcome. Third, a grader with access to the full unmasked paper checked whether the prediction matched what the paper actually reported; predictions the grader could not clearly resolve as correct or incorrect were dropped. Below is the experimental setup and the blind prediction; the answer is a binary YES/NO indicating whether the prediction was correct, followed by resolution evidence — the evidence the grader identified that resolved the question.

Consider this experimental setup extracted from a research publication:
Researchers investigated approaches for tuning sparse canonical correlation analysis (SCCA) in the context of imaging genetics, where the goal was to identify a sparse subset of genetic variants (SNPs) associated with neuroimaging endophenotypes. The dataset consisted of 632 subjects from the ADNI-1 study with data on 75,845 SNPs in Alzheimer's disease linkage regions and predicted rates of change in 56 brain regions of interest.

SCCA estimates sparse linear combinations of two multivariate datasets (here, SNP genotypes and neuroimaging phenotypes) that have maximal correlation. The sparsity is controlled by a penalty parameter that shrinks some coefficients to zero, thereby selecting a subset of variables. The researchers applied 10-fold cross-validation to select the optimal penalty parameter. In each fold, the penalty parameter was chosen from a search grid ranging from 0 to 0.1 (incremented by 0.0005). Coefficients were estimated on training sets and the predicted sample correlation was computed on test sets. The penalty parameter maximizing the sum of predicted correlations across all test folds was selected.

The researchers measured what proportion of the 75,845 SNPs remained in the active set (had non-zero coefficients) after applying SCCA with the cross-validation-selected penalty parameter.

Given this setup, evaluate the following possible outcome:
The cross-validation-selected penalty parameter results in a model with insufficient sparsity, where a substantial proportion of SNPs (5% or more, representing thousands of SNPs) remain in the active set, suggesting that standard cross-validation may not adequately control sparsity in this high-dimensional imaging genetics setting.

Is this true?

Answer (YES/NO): YES